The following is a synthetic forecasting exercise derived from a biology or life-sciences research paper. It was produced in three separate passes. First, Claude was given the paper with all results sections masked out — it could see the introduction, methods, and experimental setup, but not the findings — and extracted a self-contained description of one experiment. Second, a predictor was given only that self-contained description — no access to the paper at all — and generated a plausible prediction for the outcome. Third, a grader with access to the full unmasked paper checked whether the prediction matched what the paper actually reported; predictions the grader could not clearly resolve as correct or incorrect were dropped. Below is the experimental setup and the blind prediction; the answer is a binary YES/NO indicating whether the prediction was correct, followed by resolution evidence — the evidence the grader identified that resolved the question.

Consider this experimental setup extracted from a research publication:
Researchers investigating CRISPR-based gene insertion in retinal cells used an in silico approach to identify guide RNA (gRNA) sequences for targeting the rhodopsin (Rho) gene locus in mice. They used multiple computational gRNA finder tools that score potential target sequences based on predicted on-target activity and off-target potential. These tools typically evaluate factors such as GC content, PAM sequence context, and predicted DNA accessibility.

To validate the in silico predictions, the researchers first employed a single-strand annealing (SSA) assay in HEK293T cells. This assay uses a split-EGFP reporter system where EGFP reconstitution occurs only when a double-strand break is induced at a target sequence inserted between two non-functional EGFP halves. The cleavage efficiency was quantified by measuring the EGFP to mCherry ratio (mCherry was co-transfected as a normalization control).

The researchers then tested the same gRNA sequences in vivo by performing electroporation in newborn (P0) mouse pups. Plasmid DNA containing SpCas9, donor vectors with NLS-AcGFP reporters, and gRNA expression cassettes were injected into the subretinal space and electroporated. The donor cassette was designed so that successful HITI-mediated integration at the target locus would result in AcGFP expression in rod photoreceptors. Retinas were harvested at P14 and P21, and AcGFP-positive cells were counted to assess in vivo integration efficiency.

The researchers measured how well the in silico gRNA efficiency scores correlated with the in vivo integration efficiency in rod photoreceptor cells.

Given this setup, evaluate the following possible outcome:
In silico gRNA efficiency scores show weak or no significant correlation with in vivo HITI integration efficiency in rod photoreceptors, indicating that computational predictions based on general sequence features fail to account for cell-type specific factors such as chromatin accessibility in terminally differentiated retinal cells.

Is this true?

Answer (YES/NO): NO